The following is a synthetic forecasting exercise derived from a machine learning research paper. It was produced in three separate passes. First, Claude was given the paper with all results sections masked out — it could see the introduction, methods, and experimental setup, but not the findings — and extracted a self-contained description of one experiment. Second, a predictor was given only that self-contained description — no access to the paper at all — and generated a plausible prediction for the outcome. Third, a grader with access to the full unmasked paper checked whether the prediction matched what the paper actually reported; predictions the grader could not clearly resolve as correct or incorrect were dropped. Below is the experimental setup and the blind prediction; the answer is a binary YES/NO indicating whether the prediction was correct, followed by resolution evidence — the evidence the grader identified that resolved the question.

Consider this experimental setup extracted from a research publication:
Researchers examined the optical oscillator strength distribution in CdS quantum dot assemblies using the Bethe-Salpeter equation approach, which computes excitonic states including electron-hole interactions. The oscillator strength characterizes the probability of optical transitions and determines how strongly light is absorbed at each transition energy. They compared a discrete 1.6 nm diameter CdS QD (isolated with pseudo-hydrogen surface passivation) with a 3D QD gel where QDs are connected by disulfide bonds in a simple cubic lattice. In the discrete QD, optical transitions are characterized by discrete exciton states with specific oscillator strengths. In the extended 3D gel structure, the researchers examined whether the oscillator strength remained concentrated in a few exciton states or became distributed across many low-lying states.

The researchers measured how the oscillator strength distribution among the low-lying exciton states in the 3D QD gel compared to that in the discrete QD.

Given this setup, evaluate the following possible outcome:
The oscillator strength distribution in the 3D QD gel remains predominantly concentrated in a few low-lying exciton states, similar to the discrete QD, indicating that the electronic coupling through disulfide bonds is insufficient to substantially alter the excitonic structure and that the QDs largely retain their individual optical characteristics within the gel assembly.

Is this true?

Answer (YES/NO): NO